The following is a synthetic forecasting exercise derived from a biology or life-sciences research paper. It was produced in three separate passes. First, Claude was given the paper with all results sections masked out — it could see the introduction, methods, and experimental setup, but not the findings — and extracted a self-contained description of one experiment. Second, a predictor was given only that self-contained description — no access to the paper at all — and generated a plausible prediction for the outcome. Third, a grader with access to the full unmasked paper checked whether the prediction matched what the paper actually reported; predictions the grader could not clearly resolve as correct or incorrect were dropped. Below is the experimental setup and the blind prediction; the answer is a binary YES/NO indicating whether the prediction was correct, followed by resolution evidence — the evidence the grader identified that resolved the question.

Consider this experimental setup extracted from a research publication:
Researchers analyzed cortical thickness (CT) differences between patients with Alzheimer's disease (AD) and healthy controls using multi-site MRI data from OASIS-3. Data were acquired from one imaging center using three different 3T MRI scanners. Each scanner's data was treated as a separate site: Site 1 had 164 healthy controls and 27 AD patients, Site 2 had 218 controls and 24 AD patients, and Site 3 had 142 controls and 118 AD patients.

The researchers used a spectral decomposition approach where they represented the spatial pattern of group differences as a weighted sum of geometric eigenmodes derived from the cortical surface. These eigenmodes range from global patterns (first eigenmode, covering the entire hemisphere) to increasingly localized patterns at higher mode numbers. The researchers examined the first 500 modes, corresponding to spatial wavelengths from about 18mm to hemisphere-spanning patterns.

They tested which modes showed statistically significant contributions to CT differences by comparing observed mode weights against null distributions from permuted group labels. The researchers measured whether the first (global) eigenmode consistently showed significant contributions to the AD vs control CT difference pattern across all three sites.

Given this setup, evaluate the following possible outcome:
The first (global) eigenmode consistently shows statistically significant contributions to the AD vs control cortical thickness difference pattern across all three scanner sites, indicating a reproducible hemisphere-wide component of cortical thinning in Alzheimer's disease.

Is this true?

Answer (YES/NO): YES